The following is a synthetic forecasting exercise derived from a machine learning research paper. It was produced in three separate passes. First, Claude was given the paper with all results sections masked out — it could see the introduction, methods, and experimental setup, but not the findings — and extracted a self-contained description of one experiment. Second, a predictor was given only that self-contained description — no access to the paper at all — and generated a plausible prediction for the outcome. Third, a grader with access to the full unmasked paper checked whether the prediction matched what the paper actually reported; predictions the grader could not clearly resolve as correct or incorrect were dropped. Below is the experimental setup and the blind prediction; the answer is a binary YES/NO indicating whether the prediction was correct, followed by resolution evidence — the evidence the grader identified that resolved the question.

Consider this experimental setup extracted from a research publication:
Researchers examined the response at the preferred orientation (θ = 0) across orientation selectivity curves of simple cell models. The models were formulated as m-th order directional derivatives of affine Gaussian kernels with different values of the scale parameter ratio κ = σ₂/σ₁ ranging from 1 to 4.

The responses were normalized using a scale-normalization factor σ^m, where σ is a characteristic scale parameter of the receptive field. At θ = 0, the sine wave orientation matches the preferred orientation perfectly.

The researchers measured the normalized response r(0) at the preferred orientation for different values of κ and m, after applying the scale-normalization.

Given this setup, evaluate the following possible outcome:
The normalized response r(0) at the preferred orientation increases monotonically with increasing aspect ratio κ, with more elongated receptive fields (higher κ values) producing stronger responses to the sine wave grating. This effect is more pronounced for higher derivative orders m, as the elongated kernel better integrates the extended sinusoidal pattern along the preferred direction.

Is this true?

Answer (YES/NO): NO